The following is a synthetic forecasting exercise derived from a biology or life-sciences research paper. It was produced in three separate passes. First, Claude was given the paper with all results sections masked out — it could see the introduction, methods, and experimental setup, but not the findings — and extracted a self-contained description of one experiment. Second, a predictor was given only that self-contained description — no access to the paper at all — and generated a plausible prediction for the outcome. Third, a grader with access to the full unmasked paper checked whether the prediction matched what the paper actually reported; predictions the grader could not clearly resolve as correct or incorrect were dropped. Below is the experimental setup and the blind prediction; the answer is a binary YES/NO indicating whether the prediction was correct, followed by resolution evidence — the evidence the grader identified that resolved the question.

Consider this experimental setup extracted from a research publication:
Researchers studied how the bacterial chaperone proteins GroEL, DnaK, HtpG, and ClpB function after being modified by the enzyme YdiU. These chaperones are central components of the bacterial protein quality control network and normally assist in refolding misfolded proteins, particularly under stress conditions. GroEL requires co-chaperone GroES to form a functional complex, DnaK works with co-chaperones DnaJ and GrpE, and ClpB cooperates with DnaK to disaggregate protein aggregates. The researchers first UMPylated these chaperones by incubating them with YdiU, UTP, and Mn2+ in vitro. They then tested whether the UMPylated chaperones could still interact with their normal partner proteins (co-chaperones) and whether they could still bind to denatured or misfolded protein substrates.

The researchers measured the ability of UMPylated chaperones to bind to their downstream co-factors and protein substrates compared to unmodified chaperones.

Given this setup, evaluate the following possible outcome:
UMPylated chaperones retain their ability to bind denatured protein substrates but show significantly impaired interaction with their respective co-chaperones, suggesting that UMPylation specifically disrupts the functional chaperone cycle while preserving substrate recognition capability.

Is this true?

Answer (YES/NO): NO